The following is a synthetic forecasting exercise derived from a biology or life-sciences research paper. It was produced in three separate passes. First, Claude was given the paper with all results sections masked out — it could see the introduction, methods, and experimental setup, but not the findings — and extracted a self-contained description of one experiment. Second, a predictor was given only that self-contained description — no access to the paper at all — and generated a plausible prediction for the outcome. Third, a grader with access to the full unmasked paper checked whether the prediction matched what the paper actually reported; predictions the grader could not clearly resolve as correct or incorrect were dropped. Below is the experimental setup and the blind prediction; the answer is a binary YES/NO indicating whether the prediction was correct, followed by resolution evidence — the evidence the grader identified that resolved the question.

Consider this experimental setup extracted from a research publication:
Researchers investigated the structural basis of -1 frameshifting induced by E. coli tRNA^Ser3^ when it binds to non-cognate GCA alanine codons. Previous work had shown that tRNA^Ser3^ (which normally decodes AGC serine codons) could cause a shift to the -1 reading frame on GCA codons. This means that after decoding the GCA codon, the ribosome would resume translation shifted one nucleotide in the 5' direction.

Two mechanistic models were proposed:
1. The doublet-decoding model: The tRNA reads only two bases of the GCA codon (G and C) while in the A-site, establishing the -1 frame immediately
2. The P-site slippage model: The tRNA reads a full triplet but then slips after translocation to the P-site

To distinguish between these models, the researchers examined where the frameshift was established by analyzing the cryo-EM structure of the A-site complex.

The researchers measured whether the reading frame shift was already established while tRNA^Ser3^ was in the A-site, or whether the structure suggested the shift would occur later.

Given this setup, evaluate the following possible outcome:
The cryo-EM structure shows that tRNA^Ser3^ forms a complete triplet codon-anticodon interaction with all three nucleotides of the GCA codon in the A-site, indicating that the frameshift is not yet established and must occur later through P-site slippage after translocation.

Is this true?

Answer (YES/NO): NO